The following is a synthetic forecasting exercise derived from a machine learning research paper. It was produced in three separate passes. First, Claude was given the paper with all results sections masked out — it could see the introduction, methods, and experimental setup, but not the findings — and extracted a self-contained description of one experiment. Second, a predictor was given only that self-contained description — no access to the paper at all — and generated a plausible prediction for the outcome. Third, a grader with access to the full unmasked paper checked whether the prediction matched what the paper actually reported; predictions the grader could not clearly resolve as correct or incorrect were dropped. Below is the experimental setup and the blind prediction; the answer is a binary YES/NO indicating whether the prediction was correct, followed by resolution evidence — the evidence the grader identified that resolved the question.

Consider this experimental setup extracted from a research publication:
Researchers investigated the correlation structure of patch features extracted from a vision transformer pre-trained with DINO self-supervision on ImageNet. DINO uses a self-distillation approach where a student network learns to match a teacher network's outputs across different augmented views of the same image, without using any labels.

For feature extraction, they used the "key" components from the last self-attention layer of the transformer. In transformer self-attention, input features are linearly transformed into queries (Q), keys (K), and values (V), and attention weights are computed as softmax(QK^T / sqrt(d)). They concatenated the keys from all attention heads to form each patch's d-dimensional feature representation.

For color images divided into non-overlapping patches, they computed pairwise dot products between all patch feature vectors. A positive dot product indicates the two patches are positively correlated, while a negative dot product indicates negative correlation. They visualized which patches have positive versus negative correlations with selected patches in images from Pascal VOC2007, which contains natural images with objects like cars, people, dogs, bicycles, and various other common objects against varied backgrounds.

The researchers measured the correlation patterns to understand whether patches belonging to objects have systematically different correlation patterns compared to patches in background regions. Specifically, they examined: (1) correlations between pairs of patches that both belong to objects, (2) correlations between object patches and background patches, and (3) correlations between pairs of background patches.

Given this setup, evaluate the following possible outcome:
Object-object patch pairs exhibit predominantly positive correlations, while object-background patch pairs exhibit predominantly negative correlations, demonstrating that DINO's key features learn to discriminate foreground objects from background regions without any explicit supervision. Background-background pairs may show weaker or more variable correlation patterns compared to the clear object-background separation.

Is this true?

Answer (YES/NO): YES